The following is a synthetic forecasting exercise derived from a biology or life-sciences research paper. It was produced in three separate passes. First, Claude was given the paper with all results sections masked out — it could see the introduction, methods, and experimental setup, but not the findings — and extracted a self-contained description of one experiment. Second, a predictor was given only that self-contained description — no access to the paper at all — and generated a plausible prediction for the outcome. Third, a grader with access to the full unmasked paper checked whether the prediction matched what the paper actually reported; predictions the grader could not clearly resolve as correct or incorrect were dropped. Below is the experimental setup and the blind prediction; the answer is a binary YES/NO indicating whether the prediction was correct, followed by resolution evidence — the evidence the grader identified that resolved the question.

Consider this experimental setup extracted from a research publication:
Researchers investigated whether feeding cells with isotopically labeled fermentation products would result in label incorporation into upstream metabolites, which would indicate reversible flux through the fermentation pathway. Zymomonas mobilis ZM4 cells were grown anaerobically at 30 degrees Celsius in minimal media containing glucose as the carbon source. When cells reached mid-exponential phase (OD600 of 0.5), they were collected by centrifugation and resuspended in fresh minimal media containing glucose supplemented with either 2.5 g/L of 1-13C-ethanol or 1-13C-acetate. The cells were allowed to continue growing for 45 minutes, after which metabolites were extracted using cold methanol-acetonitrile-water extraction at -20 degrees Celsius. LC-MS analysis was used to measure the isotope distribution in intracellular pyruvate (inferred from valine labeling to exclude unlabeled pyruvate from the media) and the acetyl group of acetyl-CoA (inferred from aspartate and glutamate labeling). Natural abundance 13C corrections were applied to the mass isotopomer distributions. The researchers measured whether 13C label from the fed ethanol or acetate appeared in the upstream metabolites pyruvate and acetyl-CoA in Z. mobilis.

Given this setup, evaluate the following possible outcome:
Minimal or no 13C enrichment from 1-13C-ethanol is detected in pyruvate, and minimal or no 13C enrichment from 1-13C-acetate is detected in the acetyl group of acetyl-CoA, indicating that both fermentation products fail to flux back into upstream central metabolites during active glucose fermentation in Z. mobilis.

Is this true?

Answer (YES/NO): YES